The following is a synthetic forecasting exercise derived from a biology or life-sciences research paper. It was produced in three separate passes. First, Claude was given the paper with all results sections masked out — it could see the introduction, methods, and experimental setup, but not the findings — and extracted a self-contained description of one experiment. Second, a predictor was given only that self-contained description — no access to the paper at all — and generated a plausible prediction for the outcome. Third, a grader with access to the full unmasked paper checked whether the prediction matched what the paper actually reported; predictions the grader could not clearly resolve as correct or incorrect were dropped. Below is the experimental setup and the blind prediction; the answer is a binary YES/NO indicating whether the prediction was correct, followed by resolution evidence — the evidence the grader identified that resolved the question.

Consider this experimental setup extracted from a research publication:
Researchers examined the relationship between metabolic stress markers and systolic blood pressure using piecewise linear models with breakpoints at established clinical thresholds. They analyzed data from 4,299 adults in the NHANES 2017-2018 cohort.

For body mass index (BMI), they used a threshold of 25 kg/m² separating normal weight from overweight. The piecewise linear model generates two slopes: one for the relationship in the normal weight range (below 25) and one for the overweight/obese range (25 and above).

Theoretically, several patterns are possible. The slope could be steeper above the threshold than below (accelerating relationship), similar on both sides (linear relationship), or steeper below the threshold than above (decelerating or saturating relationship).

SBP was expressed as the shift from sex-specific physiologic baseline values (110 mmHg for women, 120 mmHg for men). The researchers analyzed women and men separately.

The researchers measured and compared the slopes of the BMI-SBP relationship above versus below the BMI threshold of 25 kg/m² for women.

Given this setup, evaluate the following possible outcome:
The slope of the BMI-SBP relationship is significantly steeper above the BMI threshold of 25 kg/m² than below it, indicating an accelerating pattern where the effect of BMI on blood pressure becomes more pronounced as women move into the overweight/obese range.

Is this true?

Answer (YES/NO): NO